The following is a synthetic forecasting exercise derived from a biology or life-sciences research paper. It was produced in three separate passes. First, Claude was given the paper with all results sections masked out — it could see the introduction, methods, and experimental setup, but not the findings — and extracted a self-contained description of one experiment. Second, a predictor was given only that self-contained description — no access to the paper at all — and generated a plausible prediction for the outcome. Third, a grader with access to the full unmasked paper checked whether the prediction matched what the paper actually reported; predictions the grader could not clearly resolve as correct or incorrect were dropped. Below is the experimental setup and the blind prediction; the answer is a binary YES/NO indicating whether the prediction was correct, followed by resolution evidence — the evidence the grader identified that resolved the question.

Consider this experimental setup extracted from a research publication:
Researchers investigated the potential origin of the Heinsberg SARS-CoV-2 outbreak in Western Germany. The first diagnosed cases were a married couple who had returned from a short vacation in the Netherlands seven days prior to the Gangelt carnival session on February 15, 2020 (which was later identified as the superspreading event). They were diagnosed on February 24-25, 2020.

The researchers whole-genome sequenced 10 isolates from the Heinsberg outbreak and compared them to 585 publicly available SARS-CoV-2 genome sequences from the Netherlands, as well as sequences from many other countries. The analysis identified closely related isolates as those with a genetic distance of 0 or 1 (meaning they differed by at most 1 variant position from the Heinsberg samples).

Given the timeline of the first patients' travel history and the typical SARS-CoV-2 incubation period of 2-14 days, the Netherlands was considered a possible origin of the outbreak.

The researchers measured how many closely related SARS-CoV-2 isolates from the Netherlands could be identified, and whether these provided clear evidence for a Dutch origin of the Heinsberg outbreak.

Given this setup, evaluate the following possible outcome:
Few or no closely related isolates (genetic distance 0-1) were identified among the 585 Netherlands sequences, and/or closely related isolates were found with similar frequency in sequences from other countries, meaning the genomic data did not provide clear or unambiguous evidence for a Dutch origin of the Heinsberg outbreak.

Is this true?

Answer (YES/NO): YES